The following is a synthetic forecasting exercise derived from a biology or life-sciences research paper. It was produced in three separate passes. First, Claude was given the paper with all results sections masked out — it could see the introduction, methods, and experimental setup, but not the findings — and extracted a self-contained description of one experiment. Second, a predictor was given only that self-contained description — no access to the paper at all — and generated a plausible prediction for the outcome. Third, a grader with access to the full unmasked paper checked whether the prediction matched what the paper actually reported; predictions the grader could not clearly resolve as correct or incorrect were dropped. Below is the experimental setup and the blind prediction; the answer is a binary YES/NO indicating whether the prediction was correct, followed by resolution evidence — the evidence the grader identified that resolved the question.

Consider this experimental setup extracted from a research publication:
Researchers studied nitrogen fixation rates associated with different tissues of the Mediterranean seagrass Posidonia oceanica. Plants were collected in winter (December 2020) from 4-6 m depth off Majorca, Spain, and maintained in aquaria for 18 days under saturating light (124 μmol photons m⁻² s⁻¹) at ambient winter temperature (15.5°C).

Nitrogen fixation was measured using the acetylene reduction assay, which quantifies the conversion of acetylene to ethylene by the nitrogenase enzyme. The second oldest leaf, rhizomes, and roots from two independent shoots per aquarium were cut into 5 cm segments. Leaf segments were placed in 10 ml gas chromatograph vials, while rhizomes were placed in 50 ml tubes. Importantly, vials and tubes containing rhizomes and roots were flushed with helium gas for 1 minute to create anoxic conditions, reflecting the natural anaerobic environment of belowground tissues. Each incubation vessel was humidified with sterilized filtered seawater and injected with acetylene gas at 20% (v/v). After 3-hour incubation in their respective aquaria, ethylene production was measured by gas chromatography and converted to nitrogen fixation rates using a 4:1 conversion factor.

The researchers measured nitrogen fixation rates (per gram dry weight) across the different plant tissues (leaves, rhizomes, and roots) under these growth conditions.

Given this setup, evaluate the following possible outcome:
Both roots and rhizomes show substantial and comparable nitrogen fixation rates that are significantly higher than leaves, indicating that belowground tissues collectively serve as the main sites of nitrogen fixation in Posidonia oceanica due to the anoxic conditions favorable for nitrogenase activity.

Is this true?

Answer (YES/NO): NO